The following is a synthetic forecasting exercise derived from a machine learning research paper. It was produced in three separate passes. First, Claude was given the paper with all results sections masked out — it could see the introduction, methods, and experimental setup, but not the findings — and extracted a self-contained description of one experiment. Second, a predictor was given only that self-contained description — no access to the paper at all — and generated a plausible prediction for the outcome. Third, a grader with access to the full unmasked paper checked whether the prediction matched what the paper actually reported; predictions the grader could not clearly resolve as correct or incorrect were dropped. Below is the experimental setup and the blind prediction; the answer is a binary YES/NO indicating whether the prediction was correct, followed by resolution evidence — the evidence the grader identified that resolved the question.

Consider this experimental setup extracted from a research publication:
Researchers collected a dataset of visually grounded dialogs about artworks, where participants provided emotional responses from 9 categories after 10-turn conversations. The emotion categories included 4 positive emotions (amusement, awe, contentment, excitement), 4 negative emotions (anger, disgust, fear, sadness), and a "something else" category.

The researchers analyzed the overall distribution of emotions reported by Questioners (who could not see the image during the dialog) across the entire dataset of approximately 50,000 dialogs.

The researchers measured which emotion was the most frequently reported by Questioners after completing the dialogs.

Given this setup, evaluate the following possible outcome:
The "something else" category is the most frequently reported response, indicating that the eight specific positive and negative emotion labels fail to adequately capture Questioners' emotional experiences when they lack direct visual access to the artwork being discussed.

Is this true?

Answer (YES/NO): NO